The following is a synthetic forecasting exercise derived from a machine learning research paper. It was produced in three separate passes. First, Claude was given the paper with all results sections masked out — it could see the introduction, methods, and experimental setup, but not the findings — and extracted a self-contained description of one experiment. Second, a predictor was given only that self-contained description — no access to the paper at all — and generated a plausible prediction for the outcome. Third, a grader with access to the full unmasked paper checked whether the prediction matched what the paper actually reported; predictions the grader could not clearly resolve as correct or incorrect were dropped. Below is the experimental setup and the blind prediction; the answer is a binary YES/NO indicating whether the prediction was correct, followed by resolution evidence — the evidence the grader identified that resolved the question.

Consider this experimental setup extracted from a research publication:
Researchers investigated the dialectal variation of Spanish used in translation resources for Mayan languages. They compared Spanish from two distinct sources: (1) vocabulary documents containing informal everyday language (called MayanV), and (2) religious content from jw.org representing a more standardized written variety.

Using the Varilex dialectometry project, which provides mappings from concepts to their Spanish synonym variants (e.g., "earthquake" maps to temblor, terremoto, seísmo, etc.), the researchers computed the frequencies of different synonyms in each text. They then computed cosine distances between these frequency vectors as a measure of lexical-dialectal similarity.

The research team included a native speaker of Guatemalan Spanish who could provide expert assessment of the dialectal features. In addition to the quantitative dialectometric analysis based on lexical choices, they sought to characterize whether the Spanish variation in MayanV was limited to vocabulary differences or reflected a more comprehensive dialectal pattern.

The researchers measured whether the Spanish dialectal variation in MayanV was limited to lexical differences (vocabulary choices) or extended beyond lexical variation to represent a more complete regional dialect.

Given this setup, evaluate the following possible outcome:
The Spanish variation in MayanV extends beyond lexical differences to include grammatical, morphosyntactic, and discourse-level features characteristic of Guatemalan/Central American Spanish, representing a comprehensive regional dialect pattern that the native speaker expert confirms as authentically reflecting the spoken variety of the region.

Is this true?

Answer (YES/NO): NO